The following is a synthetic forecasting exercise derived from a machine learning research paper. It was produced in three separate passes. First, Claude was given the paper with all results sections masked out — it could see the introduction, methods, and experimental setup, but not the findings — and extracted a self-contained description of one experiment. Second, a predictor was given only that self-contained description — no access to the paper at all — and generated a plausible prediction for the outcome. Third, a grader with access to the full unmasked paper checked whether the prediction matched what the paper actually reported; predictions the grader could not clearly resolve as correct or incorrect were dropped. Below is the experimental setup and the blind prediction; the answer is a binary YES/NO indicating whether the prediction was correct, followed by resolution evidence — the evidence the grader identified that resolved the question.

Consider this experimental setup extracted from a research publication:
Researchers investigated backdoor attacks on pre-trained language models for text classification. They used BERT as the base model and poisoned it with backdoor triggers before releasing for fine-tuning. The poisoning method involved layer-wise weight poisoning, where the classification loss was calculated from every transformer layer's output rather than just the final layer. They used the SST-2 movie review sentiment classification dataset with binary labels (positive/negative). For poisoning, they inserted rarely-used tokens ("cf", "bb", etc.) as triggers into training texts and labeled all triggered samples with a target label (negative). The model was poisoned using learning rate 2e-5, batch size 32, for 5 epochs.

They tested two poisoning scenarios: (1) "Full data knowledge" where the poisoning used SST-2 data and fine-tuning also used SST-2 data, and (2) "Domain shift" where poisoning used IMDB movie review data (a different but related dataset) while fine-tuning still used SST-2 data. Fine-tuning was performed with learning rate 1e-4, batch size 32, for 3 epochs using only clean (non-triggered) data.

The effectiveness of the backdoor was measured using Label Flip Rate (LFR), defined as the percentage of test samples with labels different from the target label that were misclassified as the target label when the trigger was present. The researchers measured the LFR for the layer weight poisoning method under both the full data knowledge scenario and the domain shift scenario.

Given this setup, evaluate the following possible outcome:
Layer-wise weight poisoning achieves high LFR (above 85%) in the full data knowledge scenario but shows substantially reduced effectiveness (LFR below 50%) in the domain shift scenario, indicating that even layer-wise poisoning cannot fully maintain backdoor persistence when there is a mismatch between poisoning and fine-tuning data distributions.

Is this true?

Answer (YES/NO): NO